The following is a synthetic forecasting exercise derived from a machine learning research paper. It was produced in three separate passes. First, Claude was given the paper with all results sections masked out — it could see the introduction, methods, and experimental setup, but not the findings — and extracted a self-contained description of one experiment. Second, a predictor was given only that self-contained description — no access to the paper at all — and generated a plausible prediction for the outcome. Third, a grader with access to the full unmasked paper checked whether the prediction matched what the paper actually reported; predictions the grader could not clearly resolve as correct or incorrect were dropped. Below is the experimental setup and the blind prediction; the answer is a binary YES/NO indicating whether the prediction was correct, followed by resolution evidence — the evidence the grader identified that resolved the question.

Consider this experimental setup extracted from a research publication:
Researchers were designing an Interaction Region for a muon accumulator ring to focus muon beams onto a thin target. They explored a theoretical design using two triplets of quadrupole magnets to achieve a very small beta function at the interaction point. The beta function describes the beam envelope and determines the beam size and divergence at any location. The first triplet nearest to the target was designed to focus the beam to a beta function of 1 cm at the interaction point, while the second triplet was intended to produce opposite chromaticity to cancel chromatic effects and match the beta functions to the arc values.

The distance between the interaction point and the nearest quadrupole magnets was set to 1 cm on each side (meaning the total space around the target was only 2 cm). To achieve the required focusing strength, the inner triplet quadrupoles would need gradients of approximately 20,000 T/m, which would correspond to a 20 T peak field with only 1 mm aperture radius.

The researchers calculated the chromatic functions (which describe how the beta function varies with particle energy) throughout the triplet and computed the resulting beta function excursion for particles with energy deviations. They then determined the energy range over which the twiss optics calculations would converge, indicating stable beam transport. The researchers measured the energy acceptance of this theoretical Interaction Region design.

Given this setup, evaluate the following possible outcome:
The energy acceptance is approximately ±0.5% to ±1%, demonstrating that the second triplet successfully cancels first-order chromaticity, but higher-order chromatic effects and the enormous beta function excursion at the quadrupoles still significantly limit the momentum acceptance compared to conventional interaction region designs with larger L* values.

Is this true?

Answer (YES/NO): NO